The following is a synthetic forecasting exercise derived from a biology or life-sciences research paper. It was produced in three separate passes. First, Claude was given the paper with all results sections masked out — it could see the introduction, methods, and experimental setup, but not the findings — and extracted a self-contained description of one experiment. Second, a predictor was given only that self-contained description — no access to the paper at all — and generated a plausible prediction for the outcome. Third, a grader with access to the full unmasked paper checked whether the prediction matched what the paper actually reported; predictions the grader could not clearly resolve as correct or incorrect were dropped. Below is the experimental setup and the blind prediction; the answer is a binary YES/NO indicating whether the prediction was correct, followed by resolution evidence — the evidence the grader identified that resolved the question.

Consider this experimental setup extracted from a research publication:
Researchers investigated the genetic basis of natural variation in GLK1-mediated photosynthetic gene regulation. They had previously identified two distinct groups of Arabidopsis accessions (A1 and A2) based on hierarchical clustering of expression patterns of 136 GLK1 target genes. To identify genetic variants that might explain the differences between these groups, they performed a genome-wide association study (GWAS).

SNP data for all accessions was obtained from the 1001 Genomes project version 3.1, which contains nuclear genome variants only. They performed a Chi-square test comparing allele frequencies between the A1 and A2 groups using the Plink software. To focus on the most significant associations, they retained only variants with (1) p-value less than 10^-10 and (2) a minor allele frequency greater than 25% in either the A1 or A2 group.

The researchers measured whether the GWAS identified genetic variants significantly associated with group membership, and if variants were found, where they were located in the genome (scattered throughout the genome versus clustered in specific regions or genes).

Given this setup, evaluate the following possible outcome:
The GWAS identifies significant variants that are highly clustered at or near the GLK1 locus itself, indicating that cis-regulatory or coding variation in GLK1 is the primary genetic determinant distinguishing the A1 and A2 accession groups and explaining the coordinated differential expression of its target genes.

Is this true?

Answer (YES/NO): NO